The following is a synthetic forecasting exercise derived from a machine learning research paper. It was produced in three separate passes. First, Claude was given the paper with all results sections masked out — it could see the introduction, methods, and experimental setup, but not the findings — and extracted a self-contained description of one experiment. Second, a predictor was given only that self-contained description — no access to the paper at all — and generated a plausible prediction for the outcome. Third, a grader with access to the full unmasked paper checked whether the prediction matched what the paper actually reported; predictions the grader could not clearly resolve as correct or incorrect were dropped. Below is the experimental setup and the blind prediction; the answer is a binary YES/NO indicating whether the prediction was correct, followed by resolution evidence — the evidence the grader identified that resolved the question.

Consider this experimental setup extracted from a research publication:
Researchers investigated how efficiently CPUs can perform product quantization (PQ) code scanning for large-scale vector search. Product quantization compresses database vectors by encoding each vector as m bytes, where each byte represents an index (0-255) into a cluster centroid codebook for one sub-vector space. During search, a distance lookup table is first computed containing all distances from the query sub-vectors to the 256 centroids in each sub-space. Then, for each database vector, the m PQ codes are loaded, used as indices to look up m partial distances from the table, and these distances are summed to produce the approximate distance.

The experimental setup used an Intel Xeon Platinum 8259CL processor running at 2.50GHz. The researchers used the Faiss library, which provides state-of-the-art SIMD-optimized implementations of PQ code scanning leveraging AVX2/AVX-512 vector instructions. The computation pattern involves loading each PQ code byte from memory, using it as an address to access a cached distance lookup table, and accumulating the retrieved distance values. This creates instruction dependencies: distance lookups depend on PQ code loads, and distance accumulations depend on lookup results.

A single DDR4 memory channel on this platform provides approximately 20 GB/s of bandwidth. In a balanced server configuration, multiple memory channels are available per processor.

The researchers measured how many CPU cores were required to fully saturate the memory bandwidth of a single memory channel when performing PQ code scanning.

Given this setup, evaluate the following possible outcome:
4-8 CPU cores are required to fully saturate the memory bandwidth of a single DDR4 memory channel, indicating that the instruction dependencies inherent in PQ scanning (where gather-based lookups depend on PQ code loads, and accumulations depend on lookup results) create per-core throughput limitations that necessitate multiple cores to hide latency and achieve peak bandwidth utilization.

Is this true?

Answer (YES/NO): NO